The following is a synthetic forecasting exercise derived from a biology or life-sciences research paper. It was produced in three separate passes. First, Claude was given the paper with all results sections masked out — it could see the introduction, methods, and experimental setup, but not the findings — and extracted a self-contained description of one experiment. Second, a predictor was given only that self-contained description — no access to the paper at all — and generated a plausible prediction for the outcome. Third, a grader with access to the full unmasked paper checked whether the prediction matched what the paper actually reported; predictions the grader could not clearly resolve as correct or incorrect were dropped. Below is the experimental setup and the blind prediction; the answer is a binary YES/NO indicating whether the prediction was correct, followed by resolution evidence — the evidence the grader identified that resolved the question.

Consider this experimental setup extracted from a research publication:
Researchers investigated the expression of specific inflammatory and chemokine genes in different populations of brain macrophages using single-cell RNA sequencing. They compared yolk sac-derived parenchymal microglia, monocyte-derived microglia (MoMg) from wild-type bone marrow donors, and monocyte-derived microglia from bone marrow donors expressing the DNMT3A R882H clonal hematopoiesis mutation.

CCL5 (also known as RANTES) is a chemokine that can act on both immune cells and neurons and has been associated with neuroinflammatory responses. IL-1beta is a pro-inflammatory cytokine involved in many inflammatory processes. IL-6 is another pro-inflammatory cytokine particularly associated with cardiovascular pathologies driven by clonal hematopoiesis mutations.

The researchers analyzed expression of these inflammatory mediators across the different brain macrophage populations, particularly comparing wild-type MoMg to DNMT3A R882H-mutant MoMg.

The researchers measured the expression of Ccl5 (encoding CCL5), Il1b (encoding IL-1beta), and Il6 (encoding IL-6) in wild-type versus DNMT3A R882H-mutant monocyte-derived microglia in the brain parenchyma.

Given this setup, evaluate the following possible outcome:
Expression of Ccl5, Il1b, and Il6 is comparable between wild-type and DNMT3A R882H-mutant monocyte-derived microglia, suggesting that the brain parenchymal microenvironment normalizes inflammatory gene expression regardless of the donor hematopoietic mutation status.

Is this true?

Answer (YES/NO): NO